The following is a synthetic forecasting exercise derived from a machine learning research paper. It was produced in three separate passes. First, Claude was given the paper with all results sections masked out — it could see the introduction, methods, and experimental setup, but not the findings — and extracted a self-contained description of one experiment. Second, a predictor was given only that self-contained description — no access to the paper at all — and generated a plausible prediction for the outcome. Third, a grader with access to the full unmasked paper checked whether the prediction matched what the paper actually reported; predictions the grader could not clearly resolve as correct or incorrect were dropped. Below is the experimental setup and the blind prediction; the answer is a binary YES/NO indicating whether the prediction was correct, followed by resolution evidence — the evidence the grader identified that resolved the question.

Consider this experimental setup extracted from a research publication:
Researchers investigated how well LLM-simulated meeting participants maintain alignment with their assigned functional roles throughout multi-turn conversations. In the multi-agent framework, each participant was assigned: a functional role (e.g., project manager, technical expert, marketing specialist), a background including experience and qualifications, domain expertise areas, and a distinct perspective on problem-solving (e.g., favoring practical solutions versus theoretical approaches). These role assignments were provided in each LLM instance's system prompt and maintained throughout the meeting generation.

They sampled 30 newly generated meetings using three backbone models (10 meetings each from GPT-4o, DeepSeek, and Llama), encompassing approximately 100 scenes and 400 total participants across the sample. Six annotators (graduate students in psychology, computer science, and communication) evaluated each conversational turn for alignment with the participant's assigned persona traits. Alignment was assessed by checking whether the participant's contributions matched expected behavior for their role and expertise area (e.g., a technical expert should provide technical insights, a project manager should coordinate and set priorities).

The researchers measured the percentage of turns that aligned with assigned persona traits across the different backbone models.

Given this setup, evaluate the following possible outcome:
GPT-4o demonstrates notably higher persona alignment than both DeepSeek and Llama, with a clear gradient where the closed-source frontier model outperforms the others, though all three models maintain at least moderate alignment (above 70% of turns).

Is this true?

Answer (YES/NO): NO